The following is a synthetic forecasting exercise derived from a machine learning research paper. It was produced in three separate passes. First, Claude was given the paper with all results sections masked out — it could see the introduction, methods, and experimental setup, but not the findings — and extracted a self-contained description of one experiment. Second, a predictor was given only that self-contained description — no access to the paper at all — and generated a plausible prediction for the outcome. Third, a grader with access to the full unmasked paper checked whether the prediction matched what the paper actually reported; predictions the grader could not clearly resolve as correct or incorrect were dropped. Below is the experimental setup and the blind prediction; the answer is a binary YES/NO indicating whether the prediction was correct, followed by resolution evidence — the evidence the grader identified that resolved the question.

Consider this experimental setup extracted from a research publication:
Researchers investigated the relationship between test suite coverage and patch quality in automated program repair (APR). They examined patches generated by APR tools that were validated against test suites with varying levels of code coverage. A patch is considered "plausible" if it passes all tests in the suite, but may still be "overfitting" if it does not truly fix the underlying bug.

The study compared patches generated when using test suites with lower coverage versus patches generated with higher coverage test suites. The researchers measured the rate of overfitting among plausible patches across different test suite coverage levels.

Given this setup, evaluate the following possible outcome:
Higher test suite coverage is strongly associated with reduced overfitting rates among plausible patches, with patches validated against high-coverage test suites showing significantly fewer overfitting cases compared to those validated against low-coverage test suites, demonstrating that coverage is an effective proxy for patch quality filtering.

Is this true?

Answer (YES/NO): NO